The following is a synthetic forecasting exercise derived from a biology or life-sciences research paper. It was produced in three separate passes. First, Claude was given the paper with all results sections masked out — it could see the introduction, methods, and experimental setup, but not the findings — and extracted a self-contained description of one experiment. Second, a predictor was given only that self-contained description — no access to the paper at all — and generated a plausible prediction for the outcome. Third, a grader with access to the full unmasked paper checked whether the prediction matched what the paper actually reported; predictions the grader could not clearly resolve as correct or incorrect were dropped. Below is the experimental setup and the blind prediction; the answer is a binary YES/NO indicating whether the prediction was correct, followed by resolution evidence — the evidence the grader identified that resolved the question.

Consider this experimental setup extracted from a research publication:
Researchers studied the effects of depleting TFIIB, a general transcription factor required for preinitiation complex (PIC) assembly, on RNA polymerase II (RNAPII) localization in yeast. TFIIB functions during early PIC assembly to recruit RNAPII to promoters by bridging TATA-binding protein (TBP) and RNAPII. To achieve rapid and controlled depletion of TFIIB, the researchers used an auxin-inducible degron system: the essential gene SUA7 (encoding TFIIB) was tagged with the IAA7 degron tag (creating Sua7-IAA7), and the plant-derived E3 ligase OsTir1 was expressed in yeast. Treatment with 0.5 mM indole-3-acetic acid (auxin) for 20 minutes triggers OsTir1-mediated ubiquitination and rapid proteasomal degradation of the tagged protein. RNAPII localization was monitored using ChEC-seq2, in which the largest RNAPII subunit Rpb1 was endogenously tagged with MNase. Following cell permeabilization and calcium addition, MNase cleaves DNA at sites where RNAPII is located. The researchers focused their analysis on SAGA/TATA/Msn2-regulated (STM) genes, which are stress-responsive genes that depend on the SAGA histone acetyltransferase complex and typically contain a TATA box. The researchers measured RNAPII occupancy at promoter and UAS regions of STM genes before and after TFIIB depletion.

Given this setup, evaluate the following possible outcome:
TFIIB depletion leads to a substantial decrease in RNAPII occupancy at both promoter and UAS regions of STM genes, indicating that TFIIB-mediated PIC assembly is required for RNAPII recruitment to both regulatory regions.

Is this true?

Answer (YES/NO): NO